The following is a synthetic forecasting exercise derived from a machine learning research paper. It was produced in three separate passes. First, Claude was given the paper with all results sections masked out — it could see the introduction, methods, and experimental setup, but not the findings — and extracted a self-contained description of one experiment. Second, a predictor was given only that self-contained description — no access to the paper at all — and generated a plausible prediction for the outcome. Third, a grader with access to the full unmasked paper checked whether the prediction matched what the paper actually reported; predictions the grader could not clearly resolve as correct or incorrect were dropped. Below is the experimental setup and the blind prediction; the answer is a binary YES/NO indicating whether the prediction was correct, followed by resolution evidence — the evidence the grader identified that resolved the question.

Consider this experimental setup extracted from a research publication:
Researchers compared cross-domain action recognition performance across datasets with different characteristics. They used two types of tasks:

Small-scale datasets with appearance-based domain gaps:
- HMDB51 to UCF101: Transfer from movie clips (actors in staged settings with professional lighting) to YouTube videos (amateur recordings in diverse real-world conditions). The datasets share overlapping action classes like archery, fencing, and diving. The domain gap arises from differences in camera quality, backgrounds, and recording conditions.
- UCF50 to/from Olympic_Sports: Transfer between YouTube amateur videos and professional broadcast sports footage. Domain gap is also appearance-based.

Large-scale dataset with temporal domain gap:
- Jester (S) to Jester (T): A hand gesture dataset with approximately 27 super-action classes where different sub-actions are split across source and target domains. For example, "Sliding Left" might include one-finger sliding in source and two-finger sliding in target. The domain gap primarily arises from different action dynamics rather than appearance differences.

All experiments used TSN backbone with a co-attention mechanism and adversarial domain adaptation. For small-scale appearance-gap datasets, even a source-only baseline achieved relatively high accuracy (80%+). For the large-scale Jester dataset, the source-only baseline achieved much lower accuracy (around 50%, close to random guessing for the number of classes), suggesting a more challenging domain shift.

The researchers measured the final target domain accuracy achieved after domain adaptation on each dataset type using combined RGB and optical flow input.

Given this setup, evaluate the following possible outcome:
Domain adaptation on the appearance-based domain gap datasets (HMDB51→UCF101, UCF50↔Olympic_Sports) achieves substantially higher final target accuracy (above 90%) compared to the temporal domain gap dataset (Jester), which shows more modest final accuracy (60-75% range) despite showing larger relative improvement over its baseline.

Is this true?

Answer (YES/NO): YES